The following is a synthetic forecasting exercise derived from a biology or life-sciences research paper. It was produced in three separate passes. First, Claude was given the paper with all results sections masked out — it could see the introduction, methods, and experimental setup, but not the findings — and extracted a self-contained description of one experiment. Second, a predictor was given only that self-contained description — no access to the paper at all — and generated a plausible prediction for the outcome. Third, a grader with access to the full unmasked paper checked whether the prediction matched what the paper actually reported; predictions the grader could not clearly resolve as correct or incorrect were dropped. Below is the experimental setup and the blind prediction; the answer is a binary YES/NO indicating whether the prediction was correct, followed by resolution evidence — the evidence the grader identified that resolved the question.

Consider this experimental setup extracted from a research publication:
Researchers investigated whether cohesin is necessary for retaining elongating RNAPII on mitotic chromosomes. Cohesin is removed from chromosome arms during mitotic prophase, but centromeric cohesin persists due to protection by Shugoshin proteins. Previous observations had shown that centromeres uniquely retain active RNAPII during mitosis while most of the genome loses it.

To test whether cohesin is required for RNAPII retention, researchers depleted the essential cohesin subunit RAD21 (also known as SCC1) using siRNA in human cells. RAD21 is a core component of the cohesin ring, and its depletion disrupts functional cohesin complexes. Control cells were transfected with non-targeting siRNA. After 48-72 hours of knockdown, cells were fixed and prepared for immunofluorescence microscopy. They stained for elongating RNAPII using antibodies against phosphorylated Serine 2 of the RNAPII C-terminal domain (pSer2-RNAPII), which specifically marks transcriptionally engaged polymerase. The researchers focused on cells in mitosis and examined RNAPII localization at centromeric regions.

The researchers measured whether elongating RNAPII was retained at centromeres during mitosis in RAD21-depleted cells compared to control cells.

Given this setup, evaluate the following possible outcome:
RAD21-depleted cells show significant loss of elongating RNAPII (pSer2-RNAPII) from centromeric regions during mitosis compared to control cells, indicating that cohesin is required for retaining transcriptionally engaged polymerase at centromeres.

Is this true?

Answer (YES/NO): YES